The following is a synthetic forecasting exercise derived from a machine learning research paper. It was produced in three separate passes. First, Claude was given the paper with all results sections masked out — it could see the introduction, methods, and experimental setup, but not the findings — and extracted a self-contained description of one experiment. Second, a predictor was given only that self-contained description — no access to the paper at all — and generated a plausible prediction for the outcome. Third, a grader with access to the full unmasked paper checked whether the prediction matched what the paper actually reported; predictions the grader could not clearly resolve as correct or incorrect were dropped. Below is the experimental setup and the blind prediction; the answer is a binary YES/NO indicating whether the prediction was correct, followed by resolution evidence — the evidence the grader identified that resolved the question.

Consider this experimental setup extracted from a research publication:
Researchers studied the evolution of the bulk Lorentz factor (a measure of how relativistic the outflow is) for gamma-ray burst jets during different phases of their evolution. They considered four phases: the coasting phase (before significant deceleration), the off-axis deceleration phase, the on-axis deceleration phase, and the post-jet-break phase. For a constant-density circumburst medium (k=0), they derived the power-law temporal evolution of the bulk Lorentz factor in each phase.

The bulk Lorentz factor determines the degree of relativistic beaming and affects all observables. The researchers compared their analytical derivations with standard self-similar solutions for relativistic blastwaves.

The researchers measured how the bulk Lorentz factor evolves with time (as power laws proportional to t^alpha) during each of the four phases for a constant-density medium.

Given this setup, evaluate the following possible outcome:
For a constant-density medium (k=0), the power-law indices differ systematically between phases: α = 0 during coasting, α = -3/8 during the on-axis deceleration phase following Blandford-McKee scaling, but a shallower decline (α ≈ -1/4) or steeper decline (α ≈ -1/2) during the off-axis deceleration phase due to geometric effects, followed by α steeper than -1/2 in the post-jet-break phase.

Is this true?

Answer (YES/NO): NO